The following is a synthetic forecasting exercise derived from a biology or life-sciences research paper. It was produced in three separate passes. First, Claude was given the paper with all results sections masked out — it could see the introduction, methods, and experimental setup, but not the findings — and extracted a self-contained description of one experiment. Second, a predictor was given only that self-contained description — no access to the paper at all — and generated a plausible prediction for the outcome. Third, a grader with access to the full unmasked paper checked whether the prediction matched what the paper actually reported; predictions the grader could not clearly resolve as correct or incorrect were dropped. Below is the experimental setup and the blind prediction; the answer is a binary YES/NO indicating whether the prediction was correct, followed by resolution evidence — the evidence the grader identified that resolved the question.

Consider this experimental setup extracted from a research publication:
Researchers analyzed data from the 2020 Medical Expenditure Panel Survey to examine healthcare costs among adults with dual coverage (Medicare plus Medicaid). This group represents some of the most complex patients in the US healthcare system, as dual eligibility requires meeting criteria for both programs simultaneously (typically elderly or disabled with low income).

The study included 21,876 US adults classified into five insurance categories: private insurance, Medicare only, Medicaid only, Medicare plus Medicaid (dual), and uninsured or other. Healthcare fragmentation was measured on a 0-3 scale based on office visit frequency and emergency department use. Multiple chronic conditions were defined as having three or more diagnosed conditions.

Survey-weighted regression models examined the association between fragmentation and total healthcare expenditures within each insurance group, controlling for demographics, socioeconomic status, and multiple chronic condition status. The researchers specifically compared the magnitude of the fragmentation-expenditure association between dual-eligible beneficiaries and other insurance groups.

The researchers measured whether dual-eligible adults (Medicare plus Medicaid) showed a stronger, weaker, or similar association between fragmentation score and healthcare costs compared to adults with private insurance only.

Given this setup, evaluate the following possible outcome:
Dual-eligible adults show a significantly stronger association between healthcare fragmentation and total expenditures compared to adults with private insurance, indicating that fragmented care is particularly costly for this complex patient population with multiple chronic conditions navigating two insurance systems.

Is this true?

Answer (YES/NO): NO